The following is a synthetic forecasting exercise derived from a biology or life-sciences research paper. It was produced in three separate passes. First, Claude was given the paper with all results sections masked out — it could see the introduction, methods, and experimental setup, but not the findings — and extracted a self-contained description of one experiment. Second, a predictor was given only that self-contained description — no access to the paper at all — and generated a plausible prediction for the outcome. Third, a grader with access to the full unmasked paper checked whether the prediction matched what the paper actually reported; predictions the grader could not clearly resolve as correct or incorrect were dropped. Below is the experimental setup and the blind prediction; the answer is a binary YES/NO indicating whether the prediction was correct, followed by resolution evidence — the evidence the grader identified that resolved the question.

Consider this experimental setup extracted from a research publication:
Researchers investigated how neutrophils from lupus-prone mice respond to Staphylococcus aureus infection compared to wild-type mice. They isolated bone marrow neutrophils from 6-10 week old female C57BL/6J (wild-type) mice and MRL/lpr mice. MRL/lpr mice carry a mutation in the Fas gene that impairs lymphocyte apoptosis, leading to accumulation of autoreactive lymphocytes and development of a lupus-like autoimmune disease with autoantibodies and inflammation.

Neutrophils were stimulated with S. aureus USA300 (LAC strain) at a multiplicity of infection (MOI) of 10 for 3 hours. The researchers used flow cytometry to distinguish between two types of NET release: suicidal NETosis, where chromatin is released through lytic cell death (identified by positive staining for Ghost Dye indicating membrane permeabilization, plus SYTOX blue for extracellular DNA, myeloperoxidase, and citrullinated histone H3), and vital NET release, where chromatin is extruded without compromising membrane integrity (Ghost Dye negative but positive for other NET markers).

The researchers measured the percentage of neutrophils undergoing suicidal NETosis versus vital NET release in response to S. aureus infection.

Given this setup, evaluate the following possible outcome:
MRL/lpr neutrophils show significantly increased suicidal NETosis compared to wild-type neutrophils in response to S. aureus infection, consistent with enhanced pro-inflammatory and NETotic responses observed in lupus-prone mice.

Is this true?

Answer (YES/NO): NO